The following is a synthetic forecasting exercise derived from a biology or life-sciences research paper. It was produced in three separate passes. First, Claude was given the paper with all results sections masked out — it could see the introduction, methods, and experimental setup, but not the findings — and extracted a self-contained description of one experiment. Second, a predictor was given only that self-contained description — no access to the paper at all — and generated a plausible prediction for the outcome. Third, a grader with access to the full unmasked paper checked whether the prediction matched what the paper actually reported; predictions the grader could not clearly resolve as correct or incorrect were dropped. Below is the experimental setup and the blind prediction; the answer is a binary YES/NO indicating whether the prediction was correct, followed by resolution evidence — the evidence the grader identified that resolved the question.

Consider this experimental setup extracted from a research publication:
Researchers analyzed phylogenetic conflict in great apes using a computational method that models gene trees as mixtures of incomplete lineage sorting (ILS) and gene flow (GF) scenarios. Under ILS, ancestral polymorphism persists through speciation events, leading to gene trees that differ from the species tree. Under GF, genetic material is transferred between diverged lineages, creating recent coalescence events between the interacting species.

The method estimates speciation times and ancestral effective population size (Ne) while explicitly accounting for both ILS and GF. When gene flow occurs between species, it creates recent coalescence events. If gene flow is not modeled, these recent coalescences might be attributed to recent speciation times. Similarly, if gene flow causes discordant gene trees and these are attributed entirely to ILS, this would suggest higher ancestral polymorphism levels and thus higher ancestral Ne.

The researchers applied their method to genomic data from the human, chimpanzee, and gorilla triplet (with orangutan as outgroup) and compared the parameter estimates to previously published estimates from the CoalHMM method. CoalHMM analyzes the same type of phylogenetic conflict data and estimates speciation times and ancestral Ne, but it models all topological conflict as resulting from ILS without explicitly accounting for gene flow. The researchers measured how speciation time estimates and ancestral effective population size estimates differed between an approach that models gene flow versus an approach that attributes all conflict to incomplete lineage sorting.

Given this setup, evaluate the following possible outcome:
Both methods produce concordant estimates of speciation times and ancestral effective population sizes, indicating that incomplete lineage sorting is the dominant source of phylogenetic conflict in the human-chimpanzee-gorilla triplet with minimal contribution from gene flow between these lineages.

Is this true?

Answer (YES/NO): NO